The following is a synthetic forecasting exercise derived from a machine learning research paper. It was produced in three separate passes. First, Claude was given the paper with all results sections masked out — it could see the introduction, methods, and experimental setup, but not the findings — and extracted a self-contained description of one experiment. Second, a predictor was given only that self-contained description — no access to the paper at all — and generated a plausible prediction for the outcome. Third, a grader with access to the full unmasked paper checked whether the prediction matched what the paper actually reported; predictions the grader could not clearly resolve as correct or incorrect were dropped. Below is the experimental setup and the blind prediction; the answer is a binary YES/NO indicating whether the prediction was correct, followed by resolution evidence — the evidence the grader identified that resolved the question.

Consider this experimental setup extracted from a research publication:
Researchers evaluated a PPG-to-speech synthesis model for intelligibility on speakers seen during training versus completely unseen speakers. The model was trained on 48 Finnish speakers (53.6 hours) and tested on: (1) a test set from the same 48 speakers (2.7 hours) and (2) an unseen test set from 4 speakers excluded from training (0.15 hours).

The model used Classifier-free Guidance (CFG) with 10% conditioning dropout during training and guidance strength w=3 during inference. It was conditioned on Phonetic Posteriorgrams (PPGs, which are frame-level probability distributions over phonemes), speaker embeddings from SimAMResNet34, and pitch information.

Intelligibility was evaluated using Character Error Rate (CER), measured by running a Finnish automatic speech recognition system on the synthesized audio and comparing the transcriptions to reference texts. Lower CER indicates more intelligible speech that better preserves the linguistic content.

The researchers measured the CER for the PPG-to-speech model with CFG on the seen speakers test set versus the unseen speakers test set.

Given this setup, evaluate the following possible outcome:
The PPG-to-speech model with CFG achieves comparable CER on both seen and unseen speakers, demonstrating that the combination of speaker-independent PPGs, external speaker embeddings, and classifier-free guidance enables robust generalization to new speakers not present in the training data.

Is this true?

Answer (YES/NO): YES